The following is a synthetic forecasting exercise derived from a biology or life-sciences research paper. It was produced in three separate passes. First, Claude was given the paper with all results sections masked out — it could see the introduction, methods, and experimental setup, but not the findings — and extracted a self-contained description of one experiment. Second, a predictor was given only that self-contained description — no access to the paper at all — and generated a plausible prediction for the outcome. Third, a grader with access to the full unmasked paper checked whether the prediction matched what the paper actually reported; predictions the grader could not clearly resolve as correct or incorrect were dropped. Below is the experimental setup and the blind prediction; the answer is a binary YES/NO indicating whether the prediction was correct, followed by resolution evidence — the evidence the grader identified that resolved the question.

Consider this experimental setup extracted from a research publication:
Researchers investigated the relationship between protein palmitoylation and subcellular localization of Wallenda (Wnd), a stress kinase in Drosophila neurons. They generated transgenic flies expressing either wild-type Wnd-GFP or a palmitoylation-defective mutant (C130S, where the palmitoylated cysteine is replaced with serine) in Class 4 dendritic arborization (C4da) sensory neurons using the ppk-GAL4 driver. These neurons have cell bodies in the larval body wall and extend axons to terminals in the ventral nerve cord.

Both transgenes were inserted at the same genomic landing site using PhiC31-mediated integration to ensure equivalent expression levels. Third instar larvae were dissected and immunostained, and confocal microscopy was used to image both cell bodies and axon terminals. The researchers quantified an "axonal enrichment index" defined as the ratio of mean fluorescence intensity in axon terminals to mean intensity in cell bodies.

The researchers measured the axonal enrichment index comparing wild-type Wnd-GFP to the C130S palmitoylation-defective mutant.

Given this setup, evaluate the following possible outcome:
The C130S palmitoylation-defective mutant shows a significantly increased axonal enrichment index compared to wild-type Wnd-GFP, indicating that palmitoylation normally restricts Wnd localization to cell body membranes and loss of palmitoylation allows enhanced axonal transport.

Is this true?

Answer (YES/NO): NO